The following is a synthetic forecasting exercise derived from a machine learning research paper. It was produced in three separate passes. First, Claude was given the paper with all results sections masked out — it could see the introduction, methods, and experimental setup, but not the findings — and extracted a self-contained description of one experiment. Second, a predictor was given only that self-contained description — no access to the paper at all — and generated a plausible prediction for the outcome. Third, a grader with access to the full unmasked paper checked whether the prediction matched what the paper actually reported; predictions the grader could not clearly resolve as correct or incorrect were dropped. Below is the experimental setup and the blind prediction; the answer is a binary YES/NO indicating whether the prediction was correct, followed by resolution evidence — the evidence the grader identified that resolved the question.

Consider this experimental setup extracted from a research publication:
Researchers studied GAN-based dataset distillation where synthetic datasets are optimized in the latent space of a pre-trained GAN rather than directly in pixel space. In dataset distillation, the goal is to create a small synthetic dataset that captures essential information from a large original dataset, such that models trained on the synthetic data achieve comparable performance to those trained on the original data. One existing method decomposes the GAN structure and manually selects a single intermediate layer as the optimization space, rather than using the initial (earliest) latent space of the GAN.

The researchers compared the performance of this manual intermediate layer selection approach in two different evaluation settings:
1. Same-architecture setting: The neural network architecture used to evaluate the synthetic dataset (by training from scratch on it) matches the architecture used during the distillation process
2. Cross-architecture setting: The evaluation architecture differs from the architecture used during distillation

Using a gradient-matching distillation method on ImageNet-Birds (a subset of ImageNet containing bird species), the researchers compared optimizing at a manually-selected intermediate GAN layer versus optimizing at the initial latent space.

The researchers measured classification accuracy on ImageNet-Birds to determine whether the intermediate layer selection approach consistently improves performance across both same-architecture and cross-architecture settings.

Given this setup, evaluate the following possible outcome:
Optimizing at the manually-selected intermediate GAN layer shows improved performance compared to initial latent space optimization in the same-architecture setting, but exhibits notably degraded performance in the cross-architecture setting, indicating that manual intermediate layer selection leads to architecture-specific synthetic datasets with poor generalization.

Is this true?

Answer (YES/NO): NO